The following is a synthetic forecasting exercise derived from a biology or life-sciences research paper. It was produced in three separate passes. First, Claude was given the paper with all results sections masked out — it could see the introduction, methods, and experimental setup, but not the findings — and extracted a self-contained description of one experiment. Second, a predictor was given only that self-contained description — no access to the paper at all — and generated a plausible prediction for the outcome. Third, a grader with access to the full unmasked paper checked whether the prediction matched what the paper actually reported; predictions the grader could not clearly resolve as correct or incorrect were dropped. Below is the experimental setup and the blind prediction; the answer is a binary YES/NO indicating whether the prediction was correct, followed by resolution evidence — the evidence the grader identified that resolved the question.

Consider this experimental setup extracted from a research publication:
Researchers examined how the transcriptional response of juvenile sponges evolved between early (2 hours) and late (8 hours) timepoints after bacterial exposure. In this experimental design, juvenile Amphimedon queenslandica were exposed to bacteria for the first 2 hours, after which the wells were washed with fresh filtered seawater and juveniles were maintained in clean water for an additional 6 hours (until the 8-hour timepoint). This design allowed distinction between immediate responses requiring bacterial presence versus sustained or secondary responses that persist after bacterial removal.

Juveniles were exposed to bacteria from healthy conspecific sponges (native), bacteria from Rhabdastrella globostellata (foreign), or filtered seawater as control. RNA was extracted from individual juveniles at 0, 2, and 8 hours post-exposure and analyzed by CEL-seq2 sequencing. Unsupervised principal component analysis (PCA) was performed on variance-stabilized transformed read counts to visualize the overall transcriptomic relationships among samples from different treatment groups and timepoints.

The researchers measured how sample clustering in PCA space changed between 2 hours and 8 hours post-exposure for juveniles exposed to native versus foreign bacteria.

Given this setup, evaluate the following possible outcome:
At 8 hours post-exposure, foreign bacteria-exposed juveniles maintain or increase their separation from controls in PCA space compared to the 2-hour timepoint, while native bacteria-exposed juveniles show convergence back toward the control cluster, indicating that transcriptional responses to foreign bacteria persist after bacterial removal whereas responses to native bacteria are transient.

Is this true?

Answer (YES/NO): YES